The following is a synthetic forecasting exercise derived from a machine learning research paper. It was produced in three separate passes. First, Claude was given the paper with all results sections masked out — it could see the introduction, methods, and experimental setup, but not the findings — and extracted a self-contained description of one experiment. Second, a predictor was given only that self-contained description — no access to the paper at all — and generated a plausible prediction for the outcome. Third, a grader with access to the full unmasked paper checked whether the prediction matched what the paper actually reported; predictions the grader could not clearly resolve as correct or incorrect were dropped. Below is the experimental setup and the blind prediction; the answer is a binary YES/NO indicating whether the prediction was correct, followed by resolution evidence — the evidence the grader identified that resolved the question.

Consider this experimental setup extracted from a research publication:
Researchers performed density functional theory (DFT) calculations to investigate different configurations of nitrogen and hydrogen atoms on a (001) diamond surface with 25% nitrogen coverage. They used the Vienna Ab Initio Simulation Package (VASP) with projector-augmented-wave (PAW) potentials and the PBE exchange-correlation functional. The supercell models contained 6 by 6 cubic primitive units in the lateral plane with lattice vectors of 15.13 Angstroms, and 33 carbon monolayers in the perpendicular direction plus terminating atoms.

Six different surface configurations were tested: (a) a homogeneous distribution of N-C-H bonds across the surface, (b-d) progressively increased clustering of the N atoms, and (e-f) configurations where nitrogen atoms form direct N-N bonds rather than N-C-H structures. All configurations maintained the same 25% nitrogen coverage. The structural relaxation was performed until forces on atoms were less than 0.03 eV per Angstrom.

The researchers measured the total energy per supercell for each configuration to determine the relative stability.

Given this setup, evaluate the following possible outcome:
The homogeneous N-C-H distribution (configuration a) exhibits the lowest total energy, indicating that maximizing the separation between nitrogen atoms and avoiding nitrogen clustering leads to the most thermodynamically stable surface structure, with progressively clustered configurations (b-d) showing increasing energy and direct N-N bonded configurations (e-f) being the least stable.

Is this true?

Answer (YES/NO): YES